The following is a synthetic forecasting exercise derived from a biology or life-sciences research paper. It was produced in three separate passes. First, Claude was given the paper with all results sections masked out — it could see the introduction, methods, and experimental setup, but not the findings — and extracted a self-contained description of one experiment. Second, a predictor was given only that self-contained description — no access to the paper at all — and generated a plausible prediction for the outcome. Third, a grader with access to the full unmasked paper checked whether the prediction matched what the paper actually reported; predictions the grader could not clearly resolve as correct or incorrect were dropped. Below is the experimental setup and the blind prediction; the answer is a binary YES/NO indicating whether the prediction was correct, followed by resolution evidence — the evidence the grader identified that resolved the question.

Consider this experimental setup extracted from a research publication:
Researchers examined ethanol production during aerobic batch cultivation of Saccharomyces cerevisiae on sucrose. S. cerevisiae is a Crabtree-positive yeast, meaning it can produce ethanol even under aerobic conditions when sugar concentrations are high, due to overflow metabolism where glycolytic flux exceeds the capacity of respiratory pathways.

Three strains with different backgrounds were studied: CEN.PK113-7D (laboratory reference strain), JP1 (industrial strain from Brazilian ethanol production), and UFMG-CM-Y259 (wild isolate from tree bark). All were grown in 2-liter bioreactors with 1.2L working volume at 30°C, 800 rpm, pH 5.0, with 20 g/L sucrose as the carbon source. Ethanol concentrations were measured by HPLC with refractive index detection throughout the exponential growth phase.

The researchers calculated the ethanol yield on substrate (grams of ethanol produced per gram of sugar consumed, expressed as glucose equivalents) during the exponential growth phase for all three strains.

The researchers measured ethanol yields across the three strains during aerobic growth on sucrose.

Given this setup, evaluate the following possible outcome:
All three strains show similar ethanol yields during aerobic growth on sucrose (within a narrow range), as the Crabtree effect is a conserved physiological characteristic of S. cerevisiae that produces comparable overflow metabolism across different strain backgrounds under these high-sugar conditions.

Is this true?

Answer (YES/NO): NO